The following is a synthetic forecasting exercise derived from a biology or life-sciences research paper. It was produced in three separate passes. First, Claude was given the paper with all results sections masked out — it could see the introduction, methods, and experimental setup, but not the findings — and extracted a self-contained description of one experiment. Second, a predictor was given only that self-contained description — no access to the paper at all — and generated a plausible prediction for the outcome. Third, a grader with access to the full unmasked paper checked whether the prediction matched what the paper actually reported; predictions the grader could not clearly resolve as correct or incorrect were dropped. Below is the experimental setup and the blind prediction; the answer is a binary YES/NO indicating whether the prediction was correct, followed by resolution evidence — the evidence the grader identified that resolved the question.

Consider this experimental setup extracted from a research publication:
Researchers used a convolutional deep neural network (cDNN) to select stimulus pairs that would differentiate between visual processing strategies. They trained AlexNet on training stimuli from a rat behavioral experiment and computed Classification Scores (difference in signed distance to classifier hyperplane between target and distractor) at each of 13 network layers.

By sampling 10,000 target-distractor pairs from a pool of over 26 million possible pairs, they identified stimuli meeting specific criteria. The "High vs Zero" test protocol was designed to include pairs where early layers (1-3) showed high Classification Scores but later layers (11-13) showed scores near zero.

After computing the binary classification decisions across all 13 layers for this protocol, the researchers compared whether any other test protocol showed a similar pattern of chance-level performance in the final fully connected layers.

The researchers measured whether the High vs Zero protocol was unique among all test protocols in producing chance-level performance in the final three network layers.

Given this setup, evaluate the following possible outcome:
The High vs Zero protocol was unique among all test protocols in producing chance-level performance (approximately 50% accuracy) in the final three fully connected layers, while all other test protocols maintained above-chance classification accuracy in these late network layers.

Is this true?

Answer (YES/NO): YES